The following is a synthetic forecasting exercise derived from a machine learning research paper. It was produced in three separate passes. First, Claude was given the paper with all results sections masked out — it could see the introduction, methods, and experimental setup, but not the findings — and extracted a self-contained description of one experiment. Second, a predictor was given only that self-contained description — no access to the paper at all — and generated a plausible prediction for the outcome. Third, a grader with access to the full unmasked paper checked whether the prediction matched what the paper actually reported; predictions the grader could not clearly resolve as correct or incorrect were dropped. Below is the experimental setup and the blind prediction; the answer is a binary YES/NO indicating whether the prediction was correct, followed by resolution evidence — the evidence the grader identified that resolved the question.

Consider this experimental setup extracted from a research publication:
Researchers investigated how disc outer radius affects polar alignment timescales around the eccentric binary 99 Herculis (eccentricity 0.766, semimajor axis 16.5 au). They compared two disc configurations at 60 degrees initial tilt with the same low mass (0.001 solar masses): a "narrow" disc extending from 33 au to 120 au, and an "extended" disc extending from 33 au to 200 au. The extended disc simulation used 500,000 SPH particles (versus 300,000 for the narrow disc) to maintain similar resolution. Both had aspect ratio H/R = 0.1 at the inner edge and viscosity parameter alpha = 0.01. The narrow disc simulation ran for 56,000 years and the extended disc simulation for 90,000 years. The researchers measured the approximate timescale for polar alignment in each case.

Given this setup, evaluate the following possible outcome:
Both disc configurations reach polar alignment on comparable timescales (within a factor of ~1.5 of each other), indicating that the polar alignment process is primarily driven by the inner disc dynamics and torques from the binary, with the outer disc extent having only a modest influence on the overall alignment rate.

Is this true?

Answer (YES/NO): NO